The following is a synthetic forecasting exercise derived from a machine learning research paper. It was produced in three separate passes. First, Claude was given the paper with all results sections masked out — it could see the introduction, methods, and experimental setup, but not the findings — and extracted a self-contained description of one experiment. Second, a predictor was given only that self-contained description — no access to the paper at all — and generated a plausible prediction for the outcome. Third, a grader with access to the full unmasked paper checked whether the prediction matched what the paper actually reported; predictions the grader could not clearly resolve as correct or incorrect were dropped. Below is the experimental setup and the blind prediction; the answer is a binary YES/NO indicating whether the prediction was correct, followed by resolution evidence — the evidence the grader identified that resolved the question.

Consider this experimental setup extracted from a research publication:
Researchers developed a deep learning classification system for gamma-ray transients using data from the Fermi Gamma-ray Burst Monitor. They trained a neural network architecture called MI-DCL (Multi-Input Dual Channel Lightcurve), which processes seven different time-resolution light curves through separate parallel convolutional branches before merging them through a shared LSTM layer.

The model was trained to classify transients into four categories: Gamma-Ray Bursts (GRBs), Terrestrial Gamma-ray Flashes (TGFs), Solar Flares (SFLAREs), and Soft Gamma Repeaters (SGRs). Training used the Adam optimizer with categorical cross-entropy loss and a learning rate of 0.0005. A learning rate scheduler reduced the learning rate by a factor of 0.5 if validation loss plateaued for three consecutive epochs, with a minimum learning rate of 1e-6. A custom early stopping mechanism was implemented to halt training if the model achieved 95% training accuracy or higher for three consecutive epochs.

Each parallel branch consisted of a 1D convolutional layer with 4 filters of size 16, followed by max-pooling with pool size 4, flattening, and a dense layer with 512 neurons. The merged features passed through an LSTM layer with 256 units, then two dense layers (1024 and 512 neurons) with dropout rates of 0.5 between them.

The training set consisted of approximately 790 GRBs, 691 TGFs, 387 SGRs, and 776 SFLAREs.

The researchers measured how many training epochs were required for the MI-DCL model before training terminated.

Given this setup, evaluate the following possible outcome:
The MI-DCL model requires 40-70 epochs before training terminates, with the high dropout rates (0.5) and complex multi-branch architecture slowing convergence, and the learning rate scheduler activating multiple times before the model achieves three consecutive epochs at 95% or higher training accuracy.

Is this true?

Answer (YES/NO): NO